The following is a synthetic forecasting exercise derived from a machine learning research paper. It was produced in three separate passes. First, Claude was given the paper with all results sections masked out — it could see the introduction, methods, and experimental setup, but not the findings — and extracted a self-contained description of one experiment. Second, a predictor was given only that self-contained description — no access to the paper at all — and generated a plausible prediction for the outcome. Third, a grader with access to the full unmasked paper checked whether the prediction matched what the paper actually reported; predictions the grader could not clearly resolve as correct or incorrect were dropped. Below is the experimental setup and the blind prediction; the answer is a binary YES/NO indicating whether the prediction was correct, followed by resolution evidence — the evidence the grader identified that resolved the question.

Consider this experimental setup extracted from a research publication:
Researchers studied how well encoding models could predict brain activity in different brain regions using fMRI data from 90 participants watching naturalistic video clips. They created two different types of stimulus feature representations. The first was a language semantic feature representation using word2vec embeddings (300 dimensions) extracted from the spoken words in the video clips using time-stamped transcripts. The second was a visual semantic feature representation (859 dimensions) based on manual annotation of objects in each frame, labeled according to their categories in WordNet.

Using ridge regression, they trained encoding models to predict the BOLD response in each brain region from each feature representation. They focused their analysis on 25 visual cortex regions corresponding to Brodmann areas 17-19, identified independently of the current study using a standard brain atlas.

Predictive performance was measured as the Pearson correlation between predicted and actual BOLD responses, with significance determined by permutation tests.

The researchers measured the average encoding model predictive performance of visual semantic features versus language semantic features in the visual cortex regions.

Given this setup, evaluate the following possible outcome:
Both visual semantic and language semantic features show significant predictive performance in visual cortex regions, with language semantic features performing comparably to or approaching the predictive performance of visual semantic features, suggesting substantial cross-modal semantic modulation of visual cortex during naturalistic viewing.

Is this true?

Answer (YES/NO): NO